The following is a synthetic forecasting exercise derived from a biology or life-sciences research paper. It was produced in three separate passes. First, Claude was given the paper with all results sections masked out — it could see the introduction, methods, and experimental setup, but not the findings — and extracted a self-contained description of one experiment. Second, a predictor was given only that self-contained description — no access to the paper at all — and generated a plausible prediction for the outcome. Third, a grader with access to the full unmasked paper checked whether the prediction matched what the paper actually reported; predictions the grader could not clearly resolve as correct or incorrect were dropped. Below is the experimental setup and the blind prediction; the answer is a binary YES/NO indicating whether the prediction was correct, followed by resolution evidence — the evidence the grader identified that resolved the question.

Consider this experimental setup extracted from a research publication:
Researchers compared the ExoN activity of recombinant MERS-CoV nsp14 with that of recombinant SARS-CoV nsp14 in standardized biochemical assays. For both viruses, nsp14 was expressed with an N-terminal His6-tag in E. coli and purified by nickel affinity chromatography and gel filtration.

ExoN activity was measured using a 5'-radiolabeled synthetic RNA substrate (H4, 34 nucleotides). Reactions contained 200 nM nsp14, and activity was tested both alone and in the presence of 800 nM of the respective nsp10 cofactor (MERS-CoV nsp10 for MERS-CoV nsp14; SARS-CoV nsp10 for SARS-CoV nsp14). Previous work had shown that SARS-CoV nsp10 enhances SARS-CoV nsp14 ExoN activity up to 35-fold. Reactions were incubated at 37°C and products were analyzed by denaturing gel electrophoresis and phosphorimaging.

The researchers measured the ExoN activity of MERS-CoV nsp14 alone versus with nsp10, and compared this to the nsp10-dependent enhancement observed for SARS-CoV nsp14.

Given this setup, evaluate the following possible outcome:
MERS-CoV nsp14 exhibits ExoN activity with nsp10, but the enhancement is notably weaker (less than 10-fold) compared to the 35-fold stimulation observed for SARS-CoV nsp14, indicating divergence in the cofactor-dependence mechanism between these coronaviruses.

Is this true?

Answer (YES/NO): NO